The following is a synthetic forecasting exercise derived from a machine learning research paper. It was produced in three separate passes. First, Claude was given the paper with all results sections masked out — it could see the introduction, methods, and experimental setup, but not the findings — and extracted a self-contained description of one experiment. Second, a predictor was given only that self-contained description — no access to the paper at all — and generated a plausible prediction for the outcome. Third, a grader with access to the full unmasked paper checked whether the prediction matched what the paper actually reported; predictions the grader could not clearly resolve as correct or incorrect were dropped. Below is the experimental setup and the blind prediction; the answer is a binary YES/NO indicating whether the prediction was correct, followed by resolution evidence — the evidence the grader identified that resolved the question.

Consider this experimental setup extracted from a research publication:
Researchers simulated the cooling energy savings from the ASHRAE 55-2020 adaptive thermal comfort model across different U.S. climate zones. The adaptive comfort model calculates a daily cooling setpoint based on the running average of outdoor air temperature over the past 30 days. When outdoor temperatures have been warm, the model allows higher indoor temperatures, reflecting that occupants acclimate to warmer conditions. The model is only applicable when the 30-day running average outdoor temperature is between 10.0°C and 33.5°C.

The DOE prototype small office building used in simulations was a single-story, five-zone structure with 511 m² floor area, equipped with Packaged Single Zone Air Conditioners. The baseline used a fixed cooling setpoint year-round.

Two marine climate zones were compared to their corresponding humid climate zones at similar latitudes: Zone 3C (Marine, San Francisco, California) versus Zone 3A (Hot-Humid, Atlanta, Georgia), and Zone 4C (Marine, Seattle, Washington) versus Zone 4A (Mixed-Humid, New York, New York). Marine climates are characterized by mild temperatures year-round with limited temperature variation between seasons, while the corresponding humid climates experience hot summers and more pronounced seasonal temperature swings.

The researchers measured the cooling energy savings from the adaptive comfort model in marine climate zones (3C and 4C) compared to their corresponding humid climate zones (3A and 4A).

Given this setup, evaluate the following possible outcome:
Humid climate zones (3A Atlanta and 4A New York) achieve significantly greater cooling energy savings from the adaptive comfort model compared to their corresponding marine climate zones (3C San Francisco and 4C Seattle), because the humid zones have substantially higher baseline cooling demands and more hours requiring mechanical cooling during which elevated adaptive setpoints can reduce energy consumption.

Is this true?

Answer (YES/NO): YES